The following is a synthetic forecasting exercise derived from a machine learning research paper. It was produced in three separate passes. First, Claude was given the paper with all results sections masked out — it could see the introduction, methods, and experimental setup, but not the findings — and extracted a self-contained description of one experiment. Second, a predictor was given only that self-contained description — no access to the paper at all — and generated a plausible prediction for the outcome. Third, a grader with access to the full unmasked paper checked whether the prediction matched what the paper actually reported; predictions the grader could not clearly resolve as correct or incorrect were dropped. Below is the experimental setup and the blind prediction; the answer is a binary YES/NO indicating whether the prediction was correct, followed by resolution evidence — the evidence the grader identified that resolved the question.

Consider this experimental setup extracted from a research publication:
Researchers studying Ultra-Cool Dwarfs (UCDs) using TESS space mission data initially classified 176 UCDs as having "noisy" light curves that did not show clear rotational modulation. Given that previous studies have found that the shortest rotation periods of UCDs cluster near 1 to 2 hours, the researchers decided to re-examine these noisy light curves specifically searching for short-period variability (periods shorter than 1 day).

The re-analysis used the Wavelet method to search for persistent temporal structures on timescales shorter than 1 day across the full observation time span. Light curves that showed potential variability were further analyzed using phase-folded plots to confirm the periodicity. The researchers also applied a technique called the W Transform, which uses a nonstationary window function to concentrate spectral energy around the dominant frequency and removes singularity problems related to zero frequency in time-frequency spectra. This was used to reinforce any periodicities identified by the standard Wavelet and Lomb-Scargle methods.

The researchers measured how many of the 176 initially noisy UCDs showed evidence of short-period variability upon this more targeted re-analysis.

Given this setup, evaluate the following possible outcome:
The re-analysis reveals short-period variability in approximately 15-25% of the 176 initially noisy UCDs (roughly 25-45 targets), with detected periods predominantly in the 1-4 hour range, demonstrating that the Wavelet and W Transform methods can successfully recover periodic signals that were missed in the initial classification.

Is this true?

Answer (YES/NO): NO